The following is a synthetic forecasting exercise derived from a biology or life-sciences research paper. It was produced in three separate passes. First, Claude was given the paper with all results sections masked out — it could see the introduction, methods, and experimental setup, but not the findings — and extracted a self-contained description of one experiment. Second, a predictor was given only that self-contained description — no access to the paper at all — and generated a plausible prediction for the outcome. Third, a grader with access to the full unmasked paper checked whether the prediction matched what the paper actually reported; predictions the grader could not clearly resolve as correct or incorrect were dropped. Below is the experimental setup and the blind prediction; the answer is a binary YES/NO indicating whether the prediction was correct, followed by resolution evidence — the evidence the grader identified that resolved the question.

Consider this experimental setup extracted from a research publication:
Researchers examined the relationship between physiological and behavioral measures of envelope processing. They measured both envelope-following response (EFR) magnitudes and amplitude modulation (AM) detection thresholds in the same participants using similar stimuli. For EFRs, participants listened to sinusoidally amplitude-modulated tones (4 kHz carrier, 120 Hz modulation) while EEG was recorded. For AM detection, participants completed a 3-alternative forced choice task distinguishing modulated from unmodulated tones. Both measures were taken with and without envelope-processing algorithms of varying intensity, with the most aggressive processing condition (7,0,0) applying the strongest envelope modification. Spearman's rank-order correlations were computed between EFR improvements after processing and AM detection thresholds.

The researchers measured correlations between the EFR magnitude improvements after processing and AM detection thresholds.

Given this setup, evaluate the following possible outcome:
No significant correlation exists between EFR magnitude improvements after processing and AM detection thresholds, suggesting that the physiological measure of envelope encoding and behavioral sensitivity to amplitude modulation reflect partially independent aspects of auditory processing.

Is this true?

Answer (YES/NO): NO